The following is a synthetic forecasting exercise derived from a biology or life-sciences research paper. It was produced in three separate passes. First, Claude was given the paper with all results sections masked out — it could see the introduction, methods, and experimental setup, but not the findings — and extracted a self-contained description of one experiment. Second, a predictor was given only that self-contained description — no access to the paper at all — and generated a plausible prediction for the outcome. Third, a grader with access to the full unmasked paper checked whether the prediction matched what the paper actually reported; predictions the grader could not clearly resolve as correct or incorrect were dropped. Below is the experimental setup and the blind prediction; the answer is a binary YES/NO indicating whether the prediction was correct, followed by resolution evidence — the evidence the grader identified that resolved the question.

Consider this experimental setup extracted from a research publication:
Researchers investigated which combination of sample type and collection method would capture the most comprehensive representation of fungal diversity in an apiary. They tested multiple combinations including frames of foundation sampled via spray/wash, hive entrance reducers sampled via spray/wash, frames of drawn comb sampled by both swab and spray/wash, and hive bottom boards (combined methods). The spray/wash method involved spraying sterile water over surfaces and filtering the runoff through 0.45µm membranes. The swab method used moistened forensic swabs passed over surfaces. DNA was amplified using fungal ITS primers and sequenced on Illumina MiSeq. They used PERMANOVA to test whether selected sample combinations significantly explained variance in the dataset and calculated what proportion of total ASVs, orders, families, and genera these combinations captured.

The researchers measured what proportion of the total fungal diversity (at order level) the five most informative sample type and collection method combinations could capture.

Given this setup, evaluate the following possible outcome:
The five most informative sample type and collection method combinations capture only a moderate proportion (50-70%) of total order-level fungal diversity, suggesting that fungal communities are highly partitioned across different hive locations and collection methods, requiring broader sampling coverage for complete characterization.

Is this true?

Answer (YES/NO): NO